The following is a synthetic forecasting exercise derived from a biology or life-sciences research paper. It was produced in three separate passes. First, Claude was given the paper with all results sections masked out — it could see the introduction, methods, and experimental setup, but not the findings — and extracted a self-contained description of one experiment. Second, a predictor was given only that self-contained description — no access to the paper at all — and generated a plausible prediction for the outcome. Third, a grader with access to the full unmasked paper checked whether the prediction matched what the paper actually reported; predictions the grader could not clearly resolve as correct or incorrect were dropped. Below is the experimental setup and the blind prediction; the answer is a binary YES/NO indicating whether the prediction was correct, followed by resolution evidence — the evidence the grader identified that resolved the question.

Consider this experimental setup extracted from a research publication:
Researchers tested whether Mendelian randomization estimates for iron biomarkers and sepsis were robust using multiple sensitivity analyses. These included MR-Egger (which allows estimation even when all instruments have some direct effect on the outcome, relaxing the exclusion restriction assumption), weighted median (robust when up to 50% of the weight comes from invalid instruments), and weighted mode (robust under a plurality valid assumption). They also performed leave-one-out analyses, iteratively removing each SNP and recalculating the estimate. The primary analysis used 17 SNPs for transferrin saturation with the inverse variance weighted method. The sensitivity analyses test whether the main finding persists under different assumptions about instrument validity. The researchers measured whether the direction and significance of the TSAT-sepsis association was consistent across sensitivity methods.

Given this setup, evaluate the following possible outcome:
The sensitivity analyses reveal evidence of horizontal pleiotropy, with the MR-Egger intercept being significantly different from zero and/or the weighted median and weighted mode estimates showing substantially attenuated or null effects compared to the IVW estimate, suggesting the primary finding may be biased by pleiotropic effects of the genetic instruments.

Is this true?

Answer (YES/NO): NO